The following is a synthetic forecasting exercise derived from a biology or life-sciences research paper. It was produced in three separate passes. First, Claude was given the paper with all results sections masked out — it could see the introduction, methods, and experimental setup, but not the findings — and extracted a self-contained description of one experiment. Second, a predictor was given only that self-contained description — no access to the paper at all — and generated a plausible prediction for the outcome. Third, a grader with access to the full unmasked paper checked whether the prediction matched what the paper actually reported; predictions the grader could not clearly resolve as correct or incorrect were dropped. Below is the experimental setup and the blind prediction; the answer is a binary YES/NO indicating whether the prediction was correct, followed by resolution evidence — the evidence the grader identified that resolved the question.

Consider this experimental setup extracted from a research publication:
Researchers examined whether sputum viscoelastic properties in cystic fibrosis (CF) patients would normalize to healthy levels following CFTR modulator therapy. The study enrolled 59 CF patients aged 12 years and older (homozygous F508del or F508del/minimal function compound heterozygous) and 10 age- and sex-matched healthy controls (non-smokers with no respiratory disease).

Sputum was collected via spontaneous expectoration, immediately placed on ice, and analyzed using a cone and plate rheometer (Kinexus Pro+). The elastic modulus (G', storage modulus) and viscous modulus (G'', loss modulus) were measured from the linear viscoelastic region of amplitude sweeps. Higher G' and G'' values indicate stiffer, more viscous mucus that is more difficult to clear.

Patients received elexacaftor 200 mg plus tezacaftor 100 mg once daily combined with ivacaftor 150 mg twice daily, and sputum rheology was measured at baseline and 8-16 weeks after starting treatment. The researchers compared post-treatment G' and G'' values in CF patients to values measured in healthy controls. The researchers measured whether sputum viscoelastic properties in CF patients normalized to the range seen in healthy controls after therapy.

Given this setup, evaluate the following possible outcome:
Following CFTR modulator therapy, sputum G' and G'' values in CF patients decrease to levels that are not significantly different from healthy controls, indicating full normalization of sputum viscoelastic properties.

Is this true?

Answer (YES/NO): NO